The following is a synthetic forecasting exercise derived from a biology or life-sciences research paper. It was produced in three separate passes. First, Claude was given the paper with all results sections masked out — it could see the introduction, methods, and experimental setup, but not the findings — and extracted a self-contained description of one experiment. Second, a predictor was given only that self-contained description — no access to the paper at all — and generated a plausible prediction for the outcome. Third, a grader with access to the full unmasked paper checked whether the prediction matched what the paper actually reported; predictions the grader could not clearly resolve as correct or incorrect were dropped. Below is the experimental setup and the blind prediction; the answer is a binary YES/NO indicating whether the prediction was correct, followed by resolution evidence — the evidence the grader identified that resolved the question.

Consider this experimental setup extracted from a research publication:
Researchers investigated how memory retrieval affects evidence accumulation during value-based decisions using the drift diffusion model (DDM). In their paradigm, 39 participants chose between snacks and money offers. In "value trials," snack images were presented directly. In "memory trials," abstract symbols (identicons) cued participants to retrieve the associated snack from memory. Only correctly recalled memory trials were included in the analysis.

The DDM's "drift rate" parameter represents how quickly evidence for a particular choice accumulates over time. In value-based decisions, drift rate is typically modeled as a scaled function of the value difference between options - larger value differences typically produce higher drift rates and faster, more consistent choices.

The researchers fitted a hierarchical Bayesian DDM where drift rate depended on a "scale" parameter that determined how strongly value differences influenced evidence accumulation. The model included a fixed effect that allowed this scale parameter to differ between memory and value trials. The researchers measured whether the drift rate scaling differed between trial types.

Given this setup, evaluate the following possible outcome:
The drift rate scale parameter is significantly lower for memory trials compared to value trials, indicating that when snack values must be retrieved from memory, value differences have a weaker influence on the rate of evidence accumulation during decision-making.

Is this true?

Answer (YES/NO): NO